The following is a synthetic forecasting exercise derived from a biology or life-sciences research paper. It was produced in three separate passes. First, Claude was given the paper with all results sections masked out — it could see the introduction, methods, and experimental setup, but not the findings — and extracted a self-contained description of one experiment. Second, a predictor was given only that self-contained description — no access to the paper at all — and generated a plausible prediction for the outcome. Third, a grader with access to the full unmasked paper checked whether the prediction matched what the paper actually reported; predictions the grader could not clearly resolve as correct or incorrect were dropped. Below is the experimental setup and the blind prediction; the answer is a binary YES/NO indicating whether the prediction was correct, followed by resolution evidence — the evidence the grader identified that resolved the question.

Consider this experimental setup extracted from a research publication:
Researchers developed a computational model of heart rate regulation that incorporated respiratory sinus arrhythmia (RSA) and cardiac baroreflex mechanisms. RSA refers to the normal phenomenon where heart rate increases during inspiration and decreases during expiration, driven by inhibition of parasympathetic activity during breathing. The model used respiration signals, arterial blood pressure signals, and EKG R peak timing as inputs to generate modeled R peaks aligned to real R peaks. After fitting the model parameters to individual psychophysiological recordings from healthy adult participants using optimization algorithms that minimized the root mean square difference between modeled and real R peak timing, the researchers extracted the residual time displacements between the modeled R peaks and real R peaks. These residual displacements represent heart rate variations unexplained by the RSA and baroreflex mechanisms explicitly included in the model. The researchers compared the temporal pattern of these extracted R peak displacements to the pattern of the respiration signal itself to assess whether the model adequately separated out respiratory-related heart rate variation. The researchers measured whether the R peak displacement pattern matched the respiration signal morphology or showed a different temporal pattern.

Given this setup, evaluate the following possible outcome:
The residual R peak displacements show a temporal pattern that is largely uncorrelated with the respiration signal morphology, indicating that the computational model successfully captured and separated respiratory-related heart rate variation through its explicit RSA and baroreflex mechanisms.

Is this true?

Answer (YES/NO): YES